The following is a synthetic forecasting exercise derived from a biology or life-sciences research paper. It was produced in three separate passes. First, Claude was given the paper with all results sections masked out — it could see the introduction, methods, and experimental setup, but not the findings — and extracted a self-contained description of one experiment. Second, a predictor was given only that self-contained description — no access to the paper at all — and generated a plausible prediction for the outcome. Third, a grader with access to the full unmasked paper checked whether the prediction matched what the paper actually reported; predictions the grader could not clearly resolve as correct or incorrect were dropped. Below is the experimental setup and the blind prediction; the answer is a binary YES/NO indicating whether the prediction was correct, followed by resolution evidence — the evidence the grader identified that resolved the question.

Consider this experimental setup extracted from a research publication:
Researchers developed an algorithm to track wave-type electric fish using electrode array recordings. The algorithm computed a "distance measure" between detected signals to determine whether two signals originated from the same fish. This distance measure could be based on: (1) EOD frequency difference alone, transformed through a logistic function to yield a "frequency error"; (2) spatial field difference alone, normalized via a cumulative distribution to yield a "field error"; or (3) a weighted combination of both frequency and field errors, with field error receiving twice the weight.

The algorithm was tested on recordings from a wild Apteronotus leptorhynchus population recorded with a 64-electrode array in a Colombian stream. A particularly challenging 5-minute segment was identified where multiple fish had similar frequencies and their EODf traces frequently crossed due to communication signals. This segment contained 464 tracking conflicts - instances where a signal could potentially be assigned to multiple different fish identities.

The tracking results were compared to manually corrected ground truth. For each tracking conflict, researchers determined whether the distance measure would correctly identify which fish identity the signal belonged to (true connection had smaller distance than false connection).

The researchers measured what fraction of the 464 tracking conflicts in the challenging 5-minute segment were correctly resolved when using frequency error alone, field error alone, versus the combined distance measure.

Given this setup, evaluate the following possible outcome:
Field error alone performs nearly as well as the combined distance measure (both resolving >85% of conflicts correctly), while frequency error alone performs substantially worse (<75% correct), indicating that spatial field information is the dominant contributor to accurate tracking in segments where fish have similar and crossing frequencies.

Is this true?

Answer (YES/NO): NO